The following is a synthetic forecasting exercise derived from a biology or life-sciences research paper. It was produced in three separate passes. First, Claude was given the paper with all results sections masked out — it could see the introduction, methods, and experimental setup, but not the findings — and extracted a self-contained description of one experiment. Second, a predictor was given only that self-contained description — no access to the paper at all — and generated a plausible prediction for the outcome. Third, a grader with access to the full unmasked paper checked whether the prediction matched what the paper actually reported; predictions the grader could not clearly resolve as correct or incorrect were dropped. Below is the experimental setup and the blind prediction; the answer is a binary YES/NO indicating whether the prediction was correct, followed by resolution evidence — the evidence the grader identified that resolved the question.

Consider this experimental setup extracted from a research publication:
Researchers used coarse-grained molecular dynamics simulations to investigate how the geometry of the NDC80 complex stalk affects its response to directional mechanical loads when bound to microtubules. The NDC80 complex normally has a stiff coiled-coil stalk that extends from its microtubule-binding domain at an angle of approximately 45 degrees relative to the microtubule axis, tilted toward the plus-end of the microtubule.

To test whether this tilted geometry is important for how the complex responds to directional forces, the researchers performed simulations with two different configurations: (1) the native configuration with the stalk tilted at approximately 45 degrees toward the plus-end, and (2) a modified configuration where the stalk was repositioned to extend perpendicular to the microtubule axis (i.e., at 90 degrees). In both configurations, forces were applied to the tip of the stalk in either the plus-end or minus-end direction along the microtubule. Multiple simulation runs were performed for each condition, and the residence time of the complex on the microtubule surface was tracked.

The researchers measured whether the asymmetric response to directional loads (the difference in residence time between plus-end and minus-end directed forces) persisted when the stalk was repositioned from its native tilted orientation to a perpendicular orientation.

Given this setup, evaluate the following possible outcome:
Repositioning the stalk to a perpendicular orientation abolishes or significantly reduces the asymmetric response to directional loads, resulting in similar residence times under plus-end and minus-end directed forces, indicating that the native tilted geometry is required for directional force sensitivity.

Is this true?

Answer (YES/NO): YES